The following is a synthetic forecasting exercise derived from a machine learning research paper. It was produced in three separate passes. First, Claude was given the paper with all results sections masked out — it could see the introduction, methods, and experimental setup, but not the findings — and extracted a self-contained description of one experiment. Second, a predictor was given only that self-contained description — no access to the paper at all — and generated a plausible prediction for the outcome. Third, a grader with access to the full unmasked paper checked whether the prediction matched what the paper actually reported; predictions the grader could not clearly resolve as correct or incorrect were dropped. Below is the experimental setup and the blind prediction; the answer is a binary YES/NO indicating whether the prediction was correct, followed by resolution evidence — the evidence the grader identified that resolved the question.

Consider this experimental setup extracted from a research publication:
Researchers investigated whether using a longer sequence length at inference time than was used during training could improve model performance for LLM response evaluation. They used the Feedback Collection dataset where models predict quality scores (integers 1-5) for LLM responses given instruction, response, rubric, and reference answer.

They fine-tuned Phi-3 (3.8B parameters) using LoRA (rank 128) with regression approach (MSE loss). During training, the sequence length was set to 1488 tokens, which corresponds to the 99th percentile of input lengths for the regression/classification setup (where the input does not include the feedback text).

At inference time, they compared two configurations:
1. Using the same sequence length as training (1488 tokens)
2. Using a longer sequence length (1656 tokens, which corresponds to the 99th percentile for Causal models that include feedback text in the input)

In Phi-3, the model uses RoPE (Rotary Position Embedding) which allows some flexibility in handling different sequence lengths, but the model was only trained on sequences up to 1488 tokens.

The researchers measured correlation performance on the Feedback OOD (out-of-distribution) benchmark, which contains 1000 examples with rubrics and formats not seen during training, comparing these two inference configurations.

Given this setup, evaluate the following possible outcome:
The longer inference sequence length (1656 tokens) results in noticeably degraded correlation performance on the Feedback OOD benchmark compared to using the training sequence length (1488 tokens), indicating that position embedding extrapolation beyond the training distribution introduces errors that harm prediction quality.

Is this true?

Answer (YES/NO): NO